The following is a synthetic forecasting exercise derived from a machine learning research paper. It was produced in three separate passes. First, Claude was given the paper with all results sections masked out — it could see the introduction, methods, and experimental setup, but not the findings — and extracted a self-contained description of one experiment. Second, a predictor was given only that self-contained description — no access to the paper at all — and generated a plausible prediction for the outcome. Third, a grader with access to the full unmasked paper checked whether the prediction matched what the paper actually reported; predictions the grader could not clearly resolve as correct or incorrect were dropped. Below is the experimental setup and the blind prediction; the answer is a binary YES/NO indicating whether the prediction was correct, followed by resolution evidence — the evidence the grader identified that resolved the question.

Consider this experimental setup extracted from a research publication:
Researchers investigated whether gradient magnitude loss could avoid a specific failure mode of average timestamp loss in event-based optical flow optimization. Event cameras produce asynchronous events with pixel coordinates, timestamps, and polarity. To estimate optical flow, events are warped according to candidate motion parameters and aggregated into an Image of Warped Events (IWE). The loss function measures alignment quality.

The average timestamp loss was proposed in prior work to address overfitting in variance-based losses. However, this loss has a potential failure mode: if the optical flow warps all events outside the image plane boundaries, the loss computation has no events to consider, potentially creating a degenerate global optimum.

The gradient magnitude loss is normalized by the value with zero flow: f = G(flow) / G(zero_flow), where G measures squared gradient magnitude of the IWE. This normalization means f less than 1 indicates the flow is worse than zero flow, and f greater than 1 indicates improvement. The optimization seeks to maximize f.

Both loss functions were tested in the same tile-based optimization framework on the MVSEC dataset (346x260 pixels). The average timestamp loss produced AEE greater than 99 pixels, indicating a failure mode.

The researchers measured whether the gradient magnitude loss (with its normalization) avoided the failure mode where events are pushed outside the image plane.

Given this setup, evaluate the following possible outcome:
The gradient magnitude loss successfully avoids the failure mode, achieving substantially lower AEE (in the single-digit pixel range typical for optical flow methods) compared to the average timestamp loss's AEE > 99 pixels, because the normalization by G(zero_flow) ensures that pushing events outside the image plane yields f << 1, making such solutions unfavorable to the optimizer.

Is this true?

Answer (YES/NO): YES